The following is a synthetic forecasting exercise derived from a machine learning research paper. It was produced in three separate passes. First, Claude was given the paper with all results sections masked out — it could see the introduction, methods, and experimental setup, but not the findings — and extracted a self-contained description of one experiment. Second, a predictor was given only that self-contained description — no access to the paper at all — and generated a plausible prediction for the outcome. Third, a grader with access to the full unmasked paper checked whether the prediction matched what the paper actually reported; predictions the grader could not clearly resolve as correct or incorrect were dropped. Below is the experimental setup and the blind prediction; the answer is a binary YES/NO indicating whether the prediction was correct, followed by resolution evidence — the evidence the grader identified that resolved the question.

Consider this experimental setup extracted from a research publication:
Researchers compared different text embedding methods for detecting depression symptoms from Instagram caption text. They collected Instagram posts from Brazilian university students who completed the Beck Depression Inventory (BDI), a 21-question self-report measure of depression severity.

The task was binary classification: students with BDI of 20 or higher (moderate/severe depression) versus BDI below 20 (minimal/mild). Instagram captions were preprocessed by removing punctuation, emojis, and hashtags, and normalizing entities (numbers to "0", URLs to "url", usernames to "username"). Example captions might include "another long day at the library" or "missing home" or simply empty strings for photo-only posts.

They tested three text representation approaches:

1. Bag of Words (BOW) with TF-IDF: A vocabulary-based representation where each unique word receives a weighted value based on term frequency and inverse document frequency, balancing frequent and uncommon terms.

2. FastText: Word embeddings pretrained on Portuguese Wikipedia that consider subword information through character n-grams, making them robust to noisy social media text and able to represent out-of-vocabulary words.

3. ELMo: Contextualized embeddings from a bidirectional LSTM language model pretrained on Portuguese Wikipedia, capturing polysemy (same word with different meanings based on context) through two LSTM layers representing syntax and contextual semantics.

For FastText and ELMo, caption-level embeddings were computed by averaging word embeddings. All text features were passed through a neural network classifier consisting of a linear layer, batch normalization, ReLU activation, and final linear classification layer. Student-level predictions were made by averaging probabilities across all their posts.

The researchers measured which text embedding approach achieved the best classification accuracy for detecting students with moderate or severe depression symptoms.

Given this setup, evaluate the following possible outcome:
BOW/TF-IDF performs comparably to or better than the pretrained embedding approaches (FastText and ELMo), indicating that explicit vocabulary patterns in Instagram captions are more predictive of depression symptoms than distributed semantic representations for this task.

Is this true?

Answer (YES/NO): NO